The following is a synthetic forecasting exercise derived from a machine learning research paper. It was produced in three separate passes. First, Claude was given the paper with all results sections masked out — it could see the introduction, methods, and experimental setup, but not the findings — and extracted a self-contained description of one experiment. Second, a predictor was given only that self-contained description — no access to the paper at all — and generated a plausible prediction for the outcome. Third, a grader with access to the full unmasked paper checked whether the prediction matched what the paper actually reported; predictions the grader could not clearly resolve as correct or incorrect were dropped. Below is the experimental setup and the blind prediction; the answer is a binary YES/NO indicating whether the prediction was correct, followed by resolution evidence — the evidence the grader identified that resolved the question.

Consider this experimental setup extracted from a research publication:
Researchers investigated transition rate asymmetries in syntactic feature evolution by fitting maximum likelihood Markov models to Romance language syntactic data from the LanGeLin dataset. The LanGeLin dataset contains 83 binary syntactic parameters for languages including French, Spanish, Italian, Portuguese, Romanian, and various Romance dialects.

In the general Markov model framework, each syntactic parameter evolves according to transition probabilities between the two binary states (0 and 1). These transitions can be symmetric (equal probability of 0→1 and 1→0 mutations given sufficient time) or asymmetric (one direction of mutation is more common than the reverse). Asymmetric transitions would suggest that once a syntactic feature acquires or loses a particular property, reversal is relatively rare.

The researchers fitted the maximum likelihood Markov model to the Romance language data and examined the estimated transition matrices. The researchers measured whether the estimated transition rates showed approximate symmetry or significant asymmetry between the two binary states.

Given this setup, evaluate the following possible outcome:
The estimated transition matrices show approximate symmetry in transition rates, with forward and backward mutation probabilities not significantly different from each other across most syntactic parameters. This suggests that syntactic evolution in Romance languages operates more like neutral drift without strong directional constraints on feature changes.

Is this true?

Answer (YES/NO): NO